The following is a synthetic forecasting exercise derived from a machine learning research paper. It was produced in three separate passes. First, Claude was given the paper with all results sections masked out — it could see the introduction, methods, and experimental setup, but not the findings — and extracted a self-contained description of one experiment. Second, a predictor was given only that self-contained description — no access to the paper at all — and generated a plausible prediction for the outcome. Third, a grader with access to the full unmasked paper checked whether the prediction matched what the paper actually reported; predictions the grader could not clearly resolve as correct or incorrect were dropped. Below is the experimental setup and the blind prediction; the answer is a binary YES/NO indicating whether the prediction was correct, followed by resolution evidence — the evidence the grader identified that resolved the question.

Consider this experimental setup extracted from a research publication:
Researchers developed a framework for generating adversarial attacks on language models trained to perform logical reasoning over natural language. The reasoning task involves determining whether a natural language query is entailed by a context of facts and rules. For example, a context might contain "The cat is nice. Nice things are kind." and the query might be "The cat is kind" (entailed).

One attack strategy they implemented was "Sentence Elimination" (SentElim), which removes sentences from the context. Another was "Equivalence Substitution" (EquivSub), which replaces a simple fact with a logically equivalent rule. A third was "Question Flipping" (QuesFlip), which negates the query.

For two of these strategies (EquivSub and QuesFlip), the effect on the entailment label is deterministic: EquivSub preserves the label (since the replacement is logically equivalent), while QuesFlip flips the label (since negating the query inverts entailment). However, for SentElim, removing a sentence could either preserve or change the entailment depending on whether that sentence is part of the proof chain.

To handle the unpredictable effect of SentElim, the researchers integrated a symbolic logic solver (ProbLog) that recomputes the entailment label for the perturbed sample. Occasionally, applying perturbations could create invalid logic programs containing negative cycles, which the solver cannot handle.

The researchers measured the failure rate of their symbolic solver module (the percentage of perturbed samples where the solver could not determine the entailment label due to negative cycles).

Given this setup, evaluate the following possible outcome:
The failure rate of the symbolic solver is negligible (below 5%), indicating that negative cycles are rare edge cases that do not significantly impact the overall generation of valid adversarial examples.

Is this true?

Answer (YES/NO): YES